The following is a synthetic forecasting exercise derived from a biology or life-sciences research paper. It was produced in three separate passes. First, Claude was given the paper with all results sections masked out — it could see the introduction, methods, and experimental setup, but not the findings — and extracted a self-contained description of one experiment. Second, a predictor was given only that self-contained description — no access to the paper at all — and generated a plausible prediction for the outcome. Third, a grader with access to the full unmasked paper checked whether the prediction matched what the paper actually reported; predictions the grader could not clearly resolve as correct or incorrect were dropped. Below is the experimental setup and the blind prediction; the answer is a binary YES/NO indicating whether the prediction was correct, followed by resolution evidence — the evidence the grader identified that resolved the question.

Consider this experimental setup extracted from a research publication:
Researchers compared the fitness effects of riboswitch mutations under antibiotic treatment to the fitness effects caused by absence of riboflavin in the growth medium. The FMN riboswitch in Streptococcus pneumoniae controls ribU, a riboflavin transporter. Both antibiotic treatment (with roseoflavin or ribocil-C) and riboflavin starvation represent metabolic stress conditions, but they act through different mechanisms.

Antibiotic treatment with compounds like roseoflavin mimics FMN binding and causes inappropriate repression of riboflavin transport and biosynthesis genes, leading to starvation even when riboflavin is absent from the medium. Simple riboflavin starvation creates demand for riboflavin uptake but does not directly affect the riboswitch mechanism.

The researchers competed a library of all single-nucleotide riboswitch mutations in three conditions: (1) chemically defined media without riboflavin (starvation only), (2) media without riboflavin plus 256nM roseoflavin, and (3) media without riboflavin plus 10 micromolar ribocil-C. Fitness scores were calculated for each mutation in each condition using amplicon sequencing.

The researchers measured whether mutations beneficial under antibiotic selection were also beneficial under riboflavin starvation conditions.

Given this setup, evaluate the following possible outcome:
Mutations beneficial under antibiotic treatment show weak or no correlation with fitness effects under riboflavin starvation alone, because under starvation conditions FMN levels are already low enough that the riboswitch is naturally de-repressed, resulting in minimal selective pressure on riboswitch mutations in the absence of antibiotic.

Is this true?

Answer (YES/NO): YES